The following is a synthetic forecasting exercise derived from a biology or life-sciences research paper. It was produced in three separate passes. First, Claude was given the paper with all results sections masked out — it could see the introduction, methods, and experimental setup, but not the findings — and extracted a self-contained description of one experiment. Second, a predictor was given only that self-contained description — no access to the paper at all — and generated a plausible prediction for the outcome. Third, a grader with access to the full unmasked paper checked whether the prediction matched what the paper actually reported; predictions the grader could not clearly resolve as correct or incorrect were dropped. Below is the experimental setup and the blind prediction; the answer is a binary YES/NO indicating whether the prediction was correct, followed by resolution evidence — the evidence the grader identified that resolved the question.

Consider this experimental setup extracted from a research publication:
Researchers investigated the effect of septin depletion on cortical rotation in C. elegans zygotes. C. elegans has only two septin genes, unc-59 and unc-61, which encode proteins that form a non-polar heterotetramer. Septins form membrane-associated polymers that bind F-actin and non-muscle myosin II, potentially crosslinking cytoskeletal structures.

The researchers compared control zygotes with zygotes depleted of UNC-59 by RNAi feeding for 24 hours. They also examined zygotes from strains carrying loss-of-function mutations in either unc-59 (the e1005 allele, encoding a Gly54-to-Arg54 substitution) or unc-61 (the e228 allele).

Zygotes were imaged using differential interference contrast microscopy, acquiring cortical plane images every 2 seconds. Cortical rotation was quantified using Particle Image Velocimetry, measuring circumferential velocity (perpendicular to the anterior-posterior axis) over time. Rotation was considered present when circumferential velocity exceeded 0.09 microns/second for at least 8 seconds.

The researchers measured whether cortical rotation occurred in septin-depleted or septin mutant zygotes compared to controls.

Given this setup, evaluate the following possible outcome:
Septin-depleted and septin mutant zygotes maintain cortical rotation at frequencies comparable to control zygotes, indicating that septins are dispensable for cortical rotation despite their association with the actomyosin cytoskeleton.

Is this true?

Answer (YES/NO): NO